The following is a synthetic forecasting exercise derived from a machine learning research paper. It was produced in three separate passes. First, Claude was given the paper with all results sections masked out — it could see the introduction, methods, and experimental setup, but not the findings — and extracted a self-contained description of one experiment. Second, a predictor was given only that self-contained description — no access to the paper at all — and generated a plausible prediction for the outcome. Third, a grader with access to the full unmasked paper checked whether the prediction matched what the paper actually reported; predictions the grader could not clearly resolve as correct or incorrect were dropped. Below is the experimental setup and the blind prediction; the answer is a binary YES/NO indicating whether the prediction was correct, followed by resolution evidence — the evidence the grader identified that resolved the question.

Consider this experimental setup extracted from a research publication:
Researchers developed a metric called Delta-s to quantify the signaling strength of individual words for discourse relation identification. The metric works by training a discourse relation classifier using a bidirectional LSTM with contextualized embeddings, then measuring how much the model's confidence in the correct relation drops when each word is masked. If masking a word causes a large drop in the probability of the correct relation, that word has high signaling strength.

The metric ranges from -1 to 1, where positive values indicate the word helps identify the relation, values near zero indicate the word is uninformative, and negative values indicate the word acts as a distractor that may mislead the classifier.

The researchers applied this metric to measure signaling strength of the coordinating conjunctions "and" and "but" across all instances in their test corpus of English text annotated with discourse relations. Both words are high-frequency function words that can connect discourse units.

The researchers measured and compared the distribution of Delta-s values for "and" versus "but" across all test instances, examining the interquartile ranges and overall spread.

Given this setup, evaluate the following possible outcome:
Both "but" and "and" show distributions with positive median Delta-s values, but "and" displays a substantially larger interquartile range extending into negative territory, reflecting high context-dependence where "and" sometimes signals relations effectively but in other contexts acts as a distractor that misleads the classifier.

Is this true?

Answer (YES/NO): NO